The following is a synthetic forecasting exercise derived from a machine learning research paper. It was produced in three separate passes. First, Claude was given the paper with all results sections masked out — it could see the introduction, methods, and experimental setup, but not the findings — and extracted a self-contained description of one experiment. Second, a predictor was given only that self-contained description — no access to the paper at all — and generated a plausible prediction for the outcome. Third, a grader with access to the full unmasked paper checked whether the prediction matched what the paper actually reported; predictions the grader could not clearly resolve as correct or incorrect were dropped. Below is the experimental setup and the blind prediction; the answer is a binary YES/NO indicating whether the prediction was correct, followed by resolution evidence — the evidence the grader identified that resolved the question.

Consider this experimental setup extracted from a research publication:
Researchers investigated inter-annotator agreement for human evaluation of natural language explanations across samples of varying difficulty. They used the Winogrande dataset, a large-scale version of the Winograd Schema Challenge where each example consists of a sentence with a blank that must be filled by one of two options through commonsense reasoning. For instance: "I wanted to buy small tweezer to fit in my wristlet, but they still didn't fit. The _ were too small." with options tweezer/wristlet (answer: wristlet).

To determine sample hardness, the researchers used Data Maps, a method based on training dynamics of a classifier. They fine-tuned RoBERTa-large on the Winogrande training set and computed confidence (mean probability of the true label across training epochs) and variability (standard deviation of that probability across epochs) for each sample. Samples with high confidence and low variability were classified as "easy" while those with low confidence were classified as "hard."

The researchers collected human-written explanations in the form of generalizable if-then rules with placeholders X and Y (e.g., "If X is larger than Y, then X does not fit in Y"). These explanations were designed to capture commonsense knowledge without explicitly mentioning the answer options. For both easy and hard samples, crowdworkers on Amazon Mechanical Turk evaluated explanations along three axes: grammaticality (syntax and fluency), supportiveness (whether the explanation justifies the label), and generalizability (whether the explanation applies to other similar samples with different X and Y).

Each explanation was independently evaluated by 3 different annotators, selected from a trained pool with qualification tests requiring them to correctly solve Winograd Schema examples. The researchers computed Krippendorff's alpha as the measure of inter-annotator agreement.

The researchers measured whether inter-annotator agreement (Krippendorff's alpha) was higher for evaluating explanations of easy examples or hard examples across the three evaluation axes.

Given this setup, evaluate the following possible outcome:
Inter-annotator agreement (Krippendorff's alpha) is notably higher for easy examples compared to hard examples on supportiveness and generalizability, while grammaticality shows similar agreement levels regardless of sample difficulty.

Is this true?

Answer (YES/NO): YES